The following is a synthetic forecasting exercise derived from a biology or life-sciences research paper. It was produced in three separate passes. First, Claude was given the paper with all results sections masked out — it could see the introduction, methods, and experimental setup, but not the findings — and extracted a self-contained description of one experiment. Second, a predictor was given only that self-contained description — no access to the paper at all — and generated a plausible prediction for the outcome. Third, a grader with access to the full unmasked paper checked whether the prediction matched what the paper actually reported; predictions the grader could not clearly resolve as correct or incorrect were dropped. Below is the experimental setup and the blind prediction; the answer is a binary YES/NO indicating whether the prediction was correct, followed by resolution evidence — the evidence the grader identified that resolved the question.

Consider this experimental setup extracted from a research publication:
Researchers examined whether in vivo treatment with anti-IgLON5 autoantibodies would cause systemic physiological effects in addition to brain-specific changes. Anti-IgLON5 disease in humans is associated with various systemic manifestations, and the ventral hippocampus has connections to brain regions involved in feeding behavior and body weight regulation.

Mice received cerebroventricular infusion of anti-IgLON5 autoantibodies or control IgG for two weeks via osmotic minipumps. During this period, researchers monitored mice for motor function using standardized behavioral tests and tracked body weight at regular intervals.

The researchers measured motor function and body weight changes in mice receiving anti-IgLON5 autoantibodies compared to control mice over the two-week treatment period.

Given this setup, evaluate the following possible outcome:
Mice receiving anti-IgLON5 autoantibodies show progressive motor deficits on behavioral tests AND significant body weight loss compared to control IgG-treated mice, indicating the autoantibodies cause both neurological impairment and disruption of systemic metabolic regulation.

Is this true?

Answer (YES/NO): YES